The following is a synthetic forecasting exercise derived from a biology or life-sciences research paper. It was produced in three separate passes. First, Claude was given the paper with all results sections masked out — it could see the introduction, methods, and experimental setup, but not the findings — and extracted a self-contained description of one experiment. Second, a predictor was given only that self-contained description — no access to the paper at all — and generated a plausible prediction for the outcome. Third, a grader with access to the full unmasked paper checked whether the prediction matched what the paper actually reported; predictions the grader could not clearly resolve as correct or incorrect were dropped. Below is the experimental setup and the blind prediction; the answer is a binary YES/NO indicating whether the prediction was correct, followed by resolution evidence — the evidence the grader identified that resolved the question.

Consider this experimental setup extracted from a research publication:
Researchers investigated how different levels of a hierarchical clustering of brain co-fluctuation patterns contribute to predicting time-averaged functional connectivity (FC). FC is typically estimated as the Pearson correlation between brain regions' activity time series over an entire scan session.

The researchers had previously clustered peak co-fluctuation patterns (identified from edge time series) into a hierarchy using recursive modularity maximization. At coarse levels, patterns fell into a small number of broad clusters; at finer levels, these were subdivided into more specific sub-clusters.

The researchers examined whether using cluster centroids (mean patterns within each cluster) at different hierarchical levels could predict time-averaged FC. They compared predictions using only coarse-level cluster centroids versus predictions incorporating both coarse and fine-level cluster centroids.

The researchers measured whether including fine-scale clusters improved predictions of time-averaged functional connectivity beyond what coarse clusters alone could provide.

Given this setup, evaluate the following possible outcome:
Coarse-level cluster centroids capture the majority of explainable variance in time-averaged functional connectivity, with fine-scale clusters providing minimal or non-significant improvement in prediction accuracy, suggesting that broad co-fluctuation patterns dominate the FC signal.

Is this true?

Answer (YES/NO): NO